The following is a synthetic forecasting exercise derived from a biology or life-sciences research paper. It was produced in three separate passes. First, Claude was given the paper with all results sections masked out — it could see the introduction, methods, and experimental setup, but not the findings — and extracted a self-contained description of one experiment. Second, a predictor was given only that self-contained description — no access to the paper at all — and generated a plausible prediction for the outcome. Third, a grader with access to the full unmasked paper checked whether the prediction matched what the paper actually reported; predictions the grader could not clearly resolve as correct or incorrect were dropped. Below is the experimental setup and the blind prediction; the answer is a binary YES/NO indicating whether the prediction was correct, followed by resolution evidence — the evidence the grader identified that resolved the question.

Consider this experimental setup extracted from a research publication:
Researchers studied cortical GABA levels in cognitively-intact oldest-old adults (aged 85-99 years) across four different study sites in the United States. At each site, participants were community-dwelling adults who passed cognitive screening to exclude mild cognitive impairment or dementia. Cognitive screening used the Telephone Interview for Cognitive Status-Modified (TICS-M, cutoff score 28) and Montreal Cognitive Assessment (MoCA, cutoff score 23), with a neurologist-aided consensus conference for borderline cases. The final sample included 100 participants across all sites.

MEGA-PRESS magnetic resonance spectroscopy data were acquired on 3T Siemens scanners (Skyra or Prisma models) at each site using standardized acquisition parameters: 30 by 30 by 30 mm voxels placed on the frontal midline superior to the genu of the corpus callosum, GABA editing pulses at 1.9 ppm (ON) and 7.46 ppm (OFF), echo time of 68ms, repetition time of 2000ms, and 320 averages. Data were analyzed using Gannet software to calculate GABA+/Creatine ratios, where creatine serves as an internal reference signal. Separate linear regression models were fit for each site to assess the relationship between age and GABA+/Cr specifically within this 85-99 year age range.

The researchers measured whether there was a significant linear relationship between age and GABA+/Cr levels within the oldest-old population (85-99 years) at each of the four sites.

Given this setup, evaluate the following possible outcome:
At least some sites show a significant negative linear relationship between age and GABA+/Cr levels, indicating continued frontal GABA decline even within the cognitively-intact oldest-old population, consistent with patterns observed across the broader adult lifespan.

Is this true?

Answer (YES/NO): NO